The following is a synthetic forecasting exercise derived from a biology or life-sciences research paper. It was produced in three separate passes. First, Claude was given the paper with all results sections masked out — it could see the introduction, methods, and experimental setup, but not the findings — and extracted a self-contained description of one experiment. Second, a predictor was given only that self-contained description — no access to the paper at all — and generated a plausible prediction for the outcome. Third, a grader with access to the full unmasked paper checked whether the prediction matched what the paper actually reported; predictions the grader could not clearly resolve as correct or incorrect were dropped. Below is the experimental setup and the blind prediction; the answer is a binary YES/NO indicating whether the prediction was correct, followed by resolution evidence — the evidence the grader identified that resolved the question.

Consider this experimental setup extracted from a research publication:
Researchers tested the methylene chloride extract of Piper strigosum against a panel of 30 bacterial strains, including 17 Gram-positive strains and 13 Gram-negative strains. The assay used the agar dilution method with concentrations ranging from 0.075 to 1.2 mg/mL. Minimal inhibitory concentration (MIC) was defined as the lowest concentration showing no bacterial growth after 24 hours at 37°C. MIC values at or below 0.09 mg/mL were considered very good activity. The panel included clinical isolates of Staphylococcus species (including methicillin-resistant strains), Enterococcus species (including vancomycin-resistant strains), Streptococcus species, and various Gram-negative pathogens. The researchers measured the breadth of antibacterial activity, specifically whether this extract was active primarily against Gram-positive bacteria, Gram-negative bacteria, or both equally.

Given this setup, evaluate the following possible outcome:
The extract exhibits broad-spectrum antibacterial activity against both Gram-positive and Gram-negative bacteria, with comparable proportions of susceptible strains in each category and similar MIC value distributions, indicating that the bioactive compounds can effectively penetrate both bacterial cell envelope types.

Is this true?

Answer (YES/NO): NO